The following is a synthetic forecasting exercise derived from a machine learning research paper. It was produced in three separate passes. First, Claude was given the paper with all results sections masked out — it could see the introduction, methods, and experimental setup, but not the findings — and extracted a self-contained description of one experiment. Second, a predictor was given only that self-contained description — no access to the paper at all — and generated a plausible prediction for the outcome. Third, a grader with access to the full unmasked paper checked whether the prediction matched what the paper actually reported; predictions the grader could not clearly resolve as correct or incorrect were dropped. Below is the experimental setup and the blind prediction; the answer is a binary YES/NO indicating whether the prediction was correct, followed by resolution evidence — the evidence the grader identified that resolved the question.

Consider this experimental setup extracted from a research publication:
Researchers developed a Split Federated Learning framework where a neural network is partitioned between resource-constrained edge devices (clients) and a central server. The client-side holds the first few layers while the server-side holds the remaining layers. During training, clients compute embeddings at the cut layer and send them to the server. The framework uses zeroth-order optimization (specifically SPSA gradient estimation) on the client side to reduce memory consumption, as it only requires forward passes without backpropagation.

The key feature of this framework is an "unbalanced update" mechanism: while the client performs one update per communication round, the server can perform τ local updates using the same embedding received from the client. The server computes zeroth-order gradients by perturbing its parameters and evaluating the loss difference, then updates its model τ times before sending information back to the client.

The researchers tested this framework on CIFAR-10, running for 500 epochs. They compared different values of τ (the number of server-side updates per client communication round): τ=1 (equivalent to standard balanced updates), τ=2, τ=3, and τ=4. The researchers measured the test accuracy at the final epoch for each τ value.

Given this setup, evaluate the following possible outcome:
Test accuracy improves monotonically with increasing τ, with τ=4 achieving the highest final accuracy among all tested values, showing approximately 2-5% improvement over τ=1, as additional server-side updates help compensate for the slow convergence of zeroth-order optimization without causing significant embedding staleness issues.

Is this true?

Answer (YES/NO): NO